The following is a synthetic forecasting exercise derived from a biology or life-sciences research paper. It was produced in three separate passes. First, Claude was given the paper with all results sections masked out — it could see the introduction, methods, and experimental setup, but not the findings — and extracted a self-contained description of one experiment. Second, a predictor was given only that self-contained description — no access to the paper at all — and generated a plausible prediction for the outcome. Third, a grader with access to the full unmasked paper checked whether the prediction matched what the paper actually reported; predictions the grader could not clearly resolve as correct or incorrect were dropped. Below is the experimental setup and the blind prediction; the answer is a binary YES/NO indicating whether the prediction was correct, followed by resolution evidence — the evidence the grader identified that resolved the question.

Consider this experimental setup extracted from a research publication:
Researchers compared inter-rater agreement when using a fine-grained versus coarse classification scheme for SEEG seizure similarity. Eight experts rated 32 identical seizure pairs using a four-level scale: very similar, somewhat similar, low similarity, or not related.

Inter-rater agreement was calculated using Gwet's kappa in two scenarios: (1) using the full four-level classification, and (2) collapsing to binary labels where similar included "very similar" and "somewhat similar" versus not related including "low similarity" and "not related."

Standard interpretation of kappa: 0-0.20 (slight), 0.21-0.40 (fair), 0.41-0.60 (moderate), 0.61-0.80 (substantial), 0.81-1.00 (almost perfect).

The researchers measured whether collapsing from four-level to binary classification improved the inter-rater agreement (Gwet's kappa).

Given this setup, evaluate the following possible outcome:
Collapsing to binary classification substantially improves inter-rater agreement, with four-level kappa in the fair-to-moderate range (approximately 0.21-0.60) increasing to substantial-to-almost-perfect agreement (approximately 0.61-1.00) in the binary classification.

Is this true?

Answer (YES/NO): NO